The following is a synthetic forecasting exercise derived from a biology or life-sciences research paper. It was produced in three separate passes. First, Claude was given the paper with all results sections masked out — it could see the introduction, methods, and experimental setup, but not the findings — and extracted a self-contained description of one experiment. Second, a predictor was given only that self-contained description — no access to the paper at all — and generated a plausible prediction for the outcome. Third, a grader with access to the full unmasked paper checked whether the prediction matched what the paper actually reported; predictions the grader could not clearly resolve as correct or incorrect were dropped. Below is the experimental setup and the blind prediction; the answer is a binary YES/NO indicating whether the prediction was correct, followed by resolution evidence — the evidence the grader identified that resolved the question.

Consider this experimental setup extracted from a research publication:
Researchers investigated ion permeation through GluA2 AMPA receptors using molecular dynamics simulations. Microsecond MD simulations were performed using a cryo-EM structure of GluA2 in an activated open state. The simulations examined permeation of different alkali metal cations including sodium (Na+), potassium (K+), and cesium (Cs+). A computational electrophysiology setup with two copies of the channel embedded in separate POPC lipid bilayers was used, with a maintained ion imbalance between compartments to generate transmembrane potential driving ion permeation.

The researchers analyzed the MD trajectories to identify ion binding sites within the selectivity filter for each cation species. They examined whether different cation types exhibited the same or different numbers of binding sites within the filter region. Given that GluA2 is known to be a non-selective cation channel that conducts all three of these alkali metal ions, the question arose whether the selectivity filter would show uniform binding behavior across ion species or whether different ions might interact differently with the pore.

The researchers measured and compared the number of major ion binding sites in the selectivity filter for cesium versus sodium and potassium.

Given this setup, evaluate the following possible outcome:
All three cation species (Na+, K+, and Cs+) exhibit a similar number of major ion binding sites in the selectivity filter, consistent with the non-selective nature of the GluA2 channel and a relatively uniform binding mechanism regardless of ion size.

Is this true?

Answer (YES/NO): NO